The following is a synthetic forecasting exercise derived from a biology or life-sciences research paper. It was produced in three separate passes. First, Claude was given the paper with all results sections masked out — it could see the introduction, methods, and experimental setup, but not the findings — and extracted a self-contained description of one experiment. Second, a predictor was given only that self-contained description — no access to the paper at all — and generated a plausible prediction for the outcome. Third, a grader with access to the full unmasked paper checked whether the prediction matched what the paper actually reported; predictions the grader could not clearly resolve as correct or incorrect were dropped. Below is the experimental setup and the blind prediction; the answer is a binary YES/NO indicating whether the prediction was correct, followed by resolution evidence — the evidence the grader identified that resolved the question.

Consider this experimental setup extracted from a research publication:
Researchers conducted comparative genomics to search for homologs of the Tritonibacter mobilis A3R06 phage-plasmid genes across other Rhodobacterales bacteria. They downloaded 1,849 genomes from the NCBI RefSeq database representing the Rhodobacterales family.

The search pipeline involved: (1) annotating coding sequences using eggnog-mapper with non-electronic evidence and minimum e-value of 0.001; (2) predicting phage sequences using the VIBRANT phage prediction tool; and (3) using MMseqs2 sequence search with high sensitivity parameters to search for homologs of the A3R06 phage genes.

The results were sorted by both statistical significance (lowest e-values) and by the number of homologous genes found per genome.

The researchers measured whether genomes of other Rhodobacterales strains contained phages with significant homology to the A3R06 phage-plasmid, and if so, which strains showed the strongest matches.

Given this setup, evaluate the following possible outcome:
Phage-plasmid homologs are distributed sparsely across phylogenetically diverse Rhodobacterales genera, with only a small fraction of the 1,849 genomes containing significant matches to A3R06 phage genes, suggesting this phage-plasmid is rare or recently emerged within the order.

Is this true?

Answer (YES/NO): NO